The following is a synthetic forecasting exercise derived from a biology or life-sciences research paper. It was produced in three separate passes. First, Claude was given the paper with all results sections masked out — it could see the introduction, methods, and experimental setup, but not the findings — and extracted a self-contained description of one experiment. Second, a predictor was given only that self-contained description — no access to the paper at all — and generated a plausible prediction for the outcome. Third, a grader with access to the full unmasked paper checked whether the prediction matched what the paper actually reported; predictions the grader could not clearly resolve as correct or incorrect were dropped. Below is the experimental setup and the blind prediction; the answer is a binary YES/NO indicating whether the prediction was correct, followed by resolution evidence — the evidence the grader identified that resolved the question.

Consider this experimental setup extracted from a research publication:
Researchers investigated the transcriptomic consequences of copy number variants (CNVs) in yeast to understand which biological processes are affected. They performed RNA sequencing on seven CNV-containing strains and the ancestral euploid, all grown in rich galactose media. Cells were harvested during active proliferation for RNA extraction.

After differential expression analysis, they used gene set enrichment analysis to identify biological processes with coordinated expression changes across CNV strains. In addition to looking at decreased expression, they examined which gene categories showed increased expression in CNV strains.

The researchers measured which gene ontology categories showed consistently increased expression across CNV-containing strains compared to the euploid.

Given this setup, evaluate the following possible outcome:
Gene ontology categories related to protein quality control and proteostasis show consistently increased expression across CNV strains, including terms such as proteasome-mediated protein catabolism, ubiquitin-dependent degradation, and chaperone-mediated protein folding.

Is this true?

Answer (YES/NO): NO